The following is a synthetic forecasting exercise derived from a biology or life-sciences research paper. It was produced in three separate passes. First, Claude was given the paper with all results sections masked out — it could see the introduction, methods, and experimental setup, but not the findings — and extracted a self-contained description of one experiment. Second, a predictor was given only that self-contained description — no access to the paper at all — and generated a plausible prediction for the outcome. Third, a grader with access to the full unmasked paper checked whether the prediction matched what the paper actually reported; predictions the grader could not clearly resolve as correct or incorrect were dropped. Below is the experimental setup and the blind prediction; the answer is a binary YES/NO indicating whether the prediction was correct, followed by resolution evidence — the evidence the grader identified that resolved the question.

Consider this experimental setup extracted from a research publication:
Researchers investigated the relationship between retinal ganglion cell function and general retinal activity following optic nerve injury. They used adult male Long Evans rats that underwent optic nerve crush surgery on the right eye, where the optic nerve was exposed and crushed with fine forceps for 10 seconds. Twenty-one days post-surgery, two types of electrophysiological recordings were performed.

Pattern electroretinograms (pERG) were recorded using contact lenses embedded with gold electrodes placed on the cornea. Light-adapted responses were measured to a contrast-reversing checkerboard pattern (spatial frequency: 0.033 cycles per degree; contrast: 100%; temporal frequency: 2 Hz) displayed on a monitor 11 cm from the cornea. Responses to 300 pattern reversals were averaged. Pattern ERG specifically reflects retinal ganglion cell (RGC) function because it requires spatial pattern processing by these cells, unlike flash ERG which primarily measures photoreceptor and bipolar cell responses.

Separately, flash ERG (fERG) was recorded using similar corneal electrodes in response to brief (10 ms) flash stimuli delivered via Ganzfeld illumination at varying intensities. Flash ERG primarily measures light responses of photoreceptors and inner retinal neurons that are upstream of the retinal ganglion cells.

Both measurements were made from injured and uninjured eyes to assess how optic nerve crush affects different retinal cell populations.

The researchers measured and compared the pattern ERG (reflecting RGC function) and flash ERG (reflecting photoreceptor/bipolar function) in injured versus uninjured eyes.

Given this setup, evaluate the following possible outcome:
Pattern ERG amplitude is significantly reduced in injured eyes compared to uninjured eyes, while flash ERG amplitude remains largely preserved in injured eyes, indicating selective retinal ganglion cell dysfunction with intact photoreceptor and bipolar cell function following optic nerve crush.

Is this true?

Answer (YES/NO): NO